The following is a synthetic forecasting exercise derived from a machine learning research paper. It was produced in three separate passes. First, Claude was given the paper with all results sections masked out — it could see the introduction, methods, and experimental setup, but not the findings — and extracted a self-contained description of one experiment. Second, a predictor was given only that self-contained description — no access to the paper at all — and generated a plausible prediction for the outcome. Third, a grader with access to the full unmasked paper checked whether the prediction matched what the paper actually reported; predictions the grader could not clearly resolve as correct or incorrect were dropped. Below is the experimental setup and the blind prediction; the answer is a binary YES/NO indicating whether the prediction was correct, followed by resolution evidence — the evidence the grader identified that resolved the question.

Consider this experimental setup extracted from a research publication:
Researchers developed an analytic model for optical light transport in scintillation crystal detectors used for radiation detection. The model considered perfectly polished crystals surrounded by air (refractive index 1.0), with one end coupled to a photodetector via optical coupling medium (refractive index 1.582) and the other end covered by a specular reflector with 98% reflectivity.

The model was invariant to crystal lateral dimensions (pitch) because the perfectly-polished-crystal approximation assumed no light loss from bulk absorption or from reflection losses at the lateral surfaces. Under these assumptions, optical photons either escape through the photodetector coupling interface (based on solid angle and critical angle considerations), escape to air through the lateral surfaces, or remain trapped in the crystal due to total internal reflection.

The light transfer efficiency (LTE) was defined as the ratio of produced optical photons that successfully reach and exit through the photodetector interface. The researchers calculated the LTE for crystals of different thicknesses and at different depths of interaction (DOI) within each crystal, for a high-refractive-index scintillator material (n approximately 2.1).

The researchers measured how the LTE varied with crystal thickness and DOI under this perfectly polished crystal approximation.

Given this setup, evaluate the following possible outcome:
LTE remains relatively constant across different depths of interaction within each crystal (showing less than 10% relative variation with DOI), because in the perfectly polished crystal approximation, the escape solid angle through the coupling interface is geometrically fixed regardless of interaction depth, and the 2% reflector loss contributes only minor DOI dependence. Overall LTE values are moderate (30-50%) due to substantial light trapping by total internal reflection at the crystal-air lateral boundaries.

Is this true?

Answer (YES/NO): YES